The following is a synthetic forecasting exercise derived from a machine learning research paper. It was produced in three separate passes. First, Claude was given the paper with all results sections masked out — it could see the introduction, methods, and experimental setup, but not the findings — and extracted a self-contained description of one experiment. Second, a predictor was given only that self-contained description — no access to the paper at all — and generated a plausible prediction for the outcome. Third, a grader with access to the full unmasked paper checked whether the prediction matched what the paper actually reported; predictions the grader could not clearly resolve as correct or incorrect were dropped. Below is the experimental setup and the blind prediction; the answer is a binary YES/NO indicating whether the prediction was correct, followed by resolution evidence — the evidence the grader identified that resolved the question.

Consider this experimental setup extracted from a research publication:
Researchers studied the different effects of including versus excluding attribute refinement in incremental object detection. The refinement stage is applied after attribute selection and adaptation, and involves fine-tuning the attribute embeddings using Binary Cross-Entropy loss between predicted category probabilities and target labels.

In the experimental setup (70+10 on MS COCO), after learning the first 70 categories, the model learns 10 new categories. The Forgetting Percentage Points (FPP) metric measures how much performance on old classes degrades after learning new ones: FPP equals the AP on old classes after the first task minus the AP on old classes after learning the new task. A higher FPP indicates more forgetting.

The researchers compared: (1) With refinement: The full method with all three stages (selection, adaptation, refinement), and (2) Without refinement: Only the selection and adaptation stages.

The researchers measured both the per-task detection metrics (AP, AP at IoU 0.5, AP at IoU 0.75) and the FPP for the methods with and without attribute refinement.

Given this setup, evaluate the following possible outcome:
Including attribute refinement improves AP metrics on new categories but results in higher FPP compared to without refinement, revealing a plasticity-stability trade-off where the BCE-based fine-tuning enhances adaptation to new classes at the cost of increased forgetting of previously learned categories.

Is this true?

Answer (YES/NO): NO